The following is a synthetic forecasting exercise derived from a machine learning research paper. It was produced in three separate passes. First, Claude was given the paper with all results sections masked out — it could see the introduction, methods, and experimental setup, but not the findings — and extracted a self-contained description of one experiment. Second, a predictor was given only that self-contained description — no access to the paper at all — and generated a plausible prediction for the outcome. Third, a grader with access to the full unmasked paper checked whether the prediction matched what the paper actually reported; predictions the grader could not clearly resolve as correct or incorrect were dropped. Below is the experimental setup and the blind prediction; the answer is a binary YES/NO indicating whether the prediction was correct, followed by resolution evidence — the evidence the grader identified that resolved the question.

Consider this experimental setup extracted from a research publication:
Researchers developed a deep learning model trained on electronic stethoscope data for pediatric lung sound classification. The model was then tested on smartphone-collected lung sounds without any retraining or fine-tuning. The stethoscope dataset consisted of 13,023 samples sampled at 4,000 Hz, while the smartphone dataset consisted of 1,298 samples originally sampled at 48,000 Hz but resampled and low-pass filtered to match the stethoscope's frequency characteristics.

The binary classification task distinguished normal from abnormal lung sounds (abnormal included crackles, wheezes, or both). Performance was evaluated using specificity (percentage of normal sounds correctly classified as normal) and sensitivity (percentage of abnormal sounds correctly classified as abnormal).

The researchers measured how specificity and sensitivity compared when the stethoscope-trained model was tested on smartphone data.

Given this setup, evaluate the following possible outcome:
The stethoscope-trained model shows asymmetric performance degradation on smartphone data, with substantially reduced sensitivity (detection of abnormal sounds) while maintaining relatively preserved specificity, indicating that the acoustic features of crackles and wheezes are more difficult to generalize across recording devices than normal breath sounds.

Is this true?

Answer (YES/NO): NO